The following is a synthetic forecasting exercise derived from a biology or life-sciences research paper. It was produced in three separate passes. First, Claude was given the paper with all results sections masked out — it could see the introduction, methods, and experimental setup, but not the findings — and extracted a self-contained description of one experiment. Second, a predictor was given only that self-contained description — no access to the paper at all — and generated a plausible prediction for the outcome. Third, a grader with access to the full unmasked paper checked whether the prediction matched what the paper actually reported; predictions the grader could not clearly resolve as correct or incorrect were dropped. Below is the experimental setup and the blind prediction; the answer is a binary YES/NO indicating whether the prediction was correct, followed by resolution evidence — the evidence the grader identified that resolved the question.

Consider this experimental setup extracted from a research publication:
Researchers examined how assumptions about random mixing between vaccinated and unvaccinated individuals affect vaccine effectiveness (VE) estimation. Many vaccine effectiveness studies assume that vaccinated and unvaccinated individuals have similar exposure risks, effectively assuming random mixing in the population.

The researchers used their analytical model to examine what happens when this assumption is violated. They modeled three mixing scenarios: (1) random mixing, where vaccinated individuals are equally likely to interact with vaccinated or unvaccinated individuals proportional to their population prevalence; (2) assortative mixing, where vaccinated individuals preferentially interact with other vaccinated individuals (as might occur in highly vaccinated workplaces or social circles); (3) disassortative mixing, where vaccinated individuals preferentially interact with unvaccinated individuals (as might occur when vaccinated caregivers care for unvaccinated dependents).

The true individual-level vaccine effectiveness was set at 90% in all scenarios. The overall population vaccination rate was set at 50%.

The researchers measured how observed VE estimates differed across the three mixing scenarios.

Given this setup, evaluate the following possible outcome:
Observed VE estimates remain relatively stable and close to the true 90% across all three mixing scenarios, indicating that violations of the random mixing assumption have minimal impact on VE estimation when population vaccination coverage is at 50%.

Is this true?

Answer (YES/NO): NO